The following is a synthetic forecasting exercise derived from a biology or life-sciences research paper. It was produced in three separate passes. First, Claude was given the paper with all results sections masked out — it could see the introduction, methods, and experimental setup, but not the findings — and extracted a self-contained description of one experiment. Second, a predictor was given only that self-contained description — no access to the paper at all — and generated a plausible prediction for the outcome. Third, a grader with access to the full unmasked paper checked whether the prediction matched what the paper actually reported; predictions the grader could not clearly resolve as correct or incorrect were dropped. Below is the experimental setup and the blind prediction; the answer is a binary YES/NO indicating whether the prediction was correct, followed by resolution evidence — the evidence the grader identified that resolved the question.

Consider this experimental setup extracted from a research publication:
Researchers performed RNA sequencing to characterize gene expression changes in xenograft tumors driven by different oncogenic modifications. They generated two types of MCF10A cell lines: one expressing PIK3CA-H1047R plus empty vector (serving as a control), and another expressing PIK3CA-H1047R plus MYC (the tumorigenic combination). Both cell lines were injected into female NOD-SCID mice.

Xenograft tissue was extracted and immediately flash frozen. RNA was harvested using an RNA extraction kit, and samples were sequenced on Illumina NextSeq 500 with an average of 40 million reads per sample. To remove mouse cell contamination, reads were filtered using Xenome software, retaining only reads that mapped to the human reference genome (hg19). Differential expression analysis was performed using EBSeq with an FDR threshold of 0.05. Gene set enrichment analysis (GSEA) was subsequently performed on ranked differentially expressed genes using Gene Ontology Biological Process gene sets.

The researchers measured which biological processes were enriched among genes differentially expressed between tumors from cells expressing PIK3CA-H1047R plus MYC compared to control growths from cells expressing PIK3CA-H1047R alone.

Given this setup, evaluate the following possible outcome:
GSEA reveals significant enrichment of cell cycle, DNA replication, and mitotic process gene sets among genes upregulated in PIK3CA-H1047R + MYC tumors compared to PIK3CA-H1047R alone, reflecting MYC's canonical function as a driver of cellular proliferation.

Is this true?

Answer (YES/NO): NO